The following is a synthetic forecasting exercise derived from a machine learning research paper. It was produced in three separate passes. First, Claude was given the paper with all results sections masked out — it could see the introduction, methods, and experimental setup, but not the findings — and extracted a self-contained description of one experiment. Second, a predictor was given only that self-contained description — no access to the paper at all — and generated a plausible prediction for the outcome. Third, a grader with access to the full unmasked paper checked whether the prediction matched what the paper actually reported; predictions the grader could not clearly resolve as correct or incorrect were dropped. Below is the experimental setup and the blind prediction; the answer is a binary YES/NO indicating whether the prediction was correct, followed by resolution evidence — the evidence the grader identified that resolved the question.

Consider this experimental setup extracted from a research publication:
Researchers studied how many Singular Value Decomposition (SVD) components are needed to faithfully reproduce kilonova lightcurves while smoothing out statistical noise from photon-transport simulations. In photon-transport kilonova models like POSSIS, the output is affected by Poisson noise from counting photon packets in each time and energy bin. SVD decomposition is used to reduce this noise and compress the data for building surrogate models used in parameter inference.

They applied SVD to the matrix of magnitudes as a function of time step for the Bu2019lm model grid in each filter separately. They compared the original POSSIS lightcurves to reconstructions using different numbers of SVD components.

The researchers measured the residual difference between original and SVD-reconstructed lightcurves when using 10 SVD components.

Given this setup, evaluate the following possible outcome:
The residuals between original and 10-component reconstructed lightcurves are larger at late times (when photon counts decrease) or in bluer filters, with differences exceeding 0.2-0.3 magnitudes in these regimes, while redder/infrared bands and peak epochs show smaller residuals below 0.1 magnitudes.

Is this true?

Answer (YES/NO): NO